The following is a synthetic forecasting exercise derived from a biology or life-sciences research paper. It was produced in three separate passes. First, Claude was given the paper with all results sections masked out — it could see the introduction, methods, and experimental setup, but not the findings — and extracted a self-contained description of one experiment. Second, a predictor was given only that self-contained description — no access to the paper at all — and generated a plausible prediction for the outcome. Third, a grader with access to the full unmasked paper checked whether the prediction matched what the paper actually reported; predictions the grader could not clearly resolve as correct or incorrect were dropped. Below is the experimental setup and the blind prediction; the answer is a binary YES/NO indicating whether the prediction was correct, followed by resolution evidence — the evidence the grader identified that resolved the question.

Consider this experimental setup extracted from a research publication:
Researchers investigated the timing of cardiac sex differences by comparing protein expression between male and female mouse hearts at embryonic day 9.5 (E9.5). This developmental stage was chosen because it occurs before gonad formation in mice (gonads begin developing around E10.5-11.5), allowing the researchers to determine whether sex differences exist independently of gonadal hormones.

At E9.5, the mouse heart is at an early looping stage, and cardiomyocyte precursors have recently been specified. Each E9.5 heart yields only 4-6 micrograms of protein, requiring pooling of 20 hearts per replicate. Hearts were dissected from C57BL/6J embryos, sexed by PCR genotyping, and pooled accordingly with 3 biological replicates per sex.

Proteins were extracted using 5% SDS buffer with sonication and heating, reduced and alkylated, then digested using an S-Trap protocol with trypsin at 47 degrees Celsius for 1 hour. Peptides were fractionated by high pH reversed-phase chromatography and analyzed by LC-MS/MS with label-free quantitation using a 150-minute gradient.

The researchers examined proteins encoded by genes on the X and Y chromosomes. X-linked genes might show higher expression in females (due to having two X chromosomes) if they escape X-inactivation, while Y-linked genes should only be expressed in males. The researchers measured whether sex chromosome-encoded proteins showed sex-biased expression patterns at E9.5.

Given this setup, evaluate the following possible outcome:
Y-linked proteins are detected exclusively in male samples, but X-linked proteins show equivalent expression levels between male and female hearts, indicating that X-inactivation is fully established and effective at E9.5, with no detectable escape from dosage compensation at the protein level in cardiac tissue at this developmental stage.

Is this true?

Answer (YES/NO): NO